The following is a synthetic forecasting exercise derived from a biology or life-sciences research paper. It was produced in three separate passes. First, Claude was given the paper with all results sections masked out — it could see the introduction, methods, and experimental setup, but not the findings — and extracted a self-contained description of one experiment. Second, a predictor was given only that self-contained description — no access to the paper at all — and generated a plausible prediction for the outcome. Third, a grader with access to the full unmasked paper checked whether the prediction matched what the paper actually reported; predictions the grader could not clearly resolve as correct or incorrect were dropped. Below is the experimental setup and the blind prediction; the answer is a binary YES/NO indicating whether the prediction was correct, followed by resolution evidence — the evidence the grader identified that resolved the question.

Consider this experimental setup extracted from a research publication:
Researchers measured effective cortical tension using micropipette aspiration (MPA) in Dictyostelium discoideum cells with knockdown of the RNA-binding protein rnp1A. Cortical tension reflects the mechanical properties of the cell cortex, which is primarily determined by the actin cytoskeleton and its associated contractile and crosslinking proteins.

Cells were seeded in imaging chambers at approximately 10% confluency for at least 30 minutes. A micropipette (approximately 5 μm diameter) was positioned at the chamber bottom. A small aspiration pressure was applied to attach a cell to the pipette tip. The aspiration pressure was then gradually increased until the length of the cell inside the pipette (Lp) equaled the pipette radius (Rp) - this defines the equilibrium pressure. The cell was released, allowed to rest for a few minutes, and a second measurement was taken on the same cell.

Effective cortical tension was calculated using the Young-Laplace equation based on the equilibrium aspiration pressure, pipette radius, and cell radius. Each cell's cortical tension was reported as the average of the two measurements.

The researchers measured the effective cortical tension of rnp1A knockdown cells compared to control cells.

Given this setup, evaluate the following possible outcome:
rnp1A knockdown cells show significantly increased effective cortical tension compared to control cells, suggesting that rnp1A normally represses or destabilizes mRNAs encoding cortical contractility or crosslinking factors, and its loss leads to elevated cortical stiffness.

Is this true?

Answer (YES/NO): NO